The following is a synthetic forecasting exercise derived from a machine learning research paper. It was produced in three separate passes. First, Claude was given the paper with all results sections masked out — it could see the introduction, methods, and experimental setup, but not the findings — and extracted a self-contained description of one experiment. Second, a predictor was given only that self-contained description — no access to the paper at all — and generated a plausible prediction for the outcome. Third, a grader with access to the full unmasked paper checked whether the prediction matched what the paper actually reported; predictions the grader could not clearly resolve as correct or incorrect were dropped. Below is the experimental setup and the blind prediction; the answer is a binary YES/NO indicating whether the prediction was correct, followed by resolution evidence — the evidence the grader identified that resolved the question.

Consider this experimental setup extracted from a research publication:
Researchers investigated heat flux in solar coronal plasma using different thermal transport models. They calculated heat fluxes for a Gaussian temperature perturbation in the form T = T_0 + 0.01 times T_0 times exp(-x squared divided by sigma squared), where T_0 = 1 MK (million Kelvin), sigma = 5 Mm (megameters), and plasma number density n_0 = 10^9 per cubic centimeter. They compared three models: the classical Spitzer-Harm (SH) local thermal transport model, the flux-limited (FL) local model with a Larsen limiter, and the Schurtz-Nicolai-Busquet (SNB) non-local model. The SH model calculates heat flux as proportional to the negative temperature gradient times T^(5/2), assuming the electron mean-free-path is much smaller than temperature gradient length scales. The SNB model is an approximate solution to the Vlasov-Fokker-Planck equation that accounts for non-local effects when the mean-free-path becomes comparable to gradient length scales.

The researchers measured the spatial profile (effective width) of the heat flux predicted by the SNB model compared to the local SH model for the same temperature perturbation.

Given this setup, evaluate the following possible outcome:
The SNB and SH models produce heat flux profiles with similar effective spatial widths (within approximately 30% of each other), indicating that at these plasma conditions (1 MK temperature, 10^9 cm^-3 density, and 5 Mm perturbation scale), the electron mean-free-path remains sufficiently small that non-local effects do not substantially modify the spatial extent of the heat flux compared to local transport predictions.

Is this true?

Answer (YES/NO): NO